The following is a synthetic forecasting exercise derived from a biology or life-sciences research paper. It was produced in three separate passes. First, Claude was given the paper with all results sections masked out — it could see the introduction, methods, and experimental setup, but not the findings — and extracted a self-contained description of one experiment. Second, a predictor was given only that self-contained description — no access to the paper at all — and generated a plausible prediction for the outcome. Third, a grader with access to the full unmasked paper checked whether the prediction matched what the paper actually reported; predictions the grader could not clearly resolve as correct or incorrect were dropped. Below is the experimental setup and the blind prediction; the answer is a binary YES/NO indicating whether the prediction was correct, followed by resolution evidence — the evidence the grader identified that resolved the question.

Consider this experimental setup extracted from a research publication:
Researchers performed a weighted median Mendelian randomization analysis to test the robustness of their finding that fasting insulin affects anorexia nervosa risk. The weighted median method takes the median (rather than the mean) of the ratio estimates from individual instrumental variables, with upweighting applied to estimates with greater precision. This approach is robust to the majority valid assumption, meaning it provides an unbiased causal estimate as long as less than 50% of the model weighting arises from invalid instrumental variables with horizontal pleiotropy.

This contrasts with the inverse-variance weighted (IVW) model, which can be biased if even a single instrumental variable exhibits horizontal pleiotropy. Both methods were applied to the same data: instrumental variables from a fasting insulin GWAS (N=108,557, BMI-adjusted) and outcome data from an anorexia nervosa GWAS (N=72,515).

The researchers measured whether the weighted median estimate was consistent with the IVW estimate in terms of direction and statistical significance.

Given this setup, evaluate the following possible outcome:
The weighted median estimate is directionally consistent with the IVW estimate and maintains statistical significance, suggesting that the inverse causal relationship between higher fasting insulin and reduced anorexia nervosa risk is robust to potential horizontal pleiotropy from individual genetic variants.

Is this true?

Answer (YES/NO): YES